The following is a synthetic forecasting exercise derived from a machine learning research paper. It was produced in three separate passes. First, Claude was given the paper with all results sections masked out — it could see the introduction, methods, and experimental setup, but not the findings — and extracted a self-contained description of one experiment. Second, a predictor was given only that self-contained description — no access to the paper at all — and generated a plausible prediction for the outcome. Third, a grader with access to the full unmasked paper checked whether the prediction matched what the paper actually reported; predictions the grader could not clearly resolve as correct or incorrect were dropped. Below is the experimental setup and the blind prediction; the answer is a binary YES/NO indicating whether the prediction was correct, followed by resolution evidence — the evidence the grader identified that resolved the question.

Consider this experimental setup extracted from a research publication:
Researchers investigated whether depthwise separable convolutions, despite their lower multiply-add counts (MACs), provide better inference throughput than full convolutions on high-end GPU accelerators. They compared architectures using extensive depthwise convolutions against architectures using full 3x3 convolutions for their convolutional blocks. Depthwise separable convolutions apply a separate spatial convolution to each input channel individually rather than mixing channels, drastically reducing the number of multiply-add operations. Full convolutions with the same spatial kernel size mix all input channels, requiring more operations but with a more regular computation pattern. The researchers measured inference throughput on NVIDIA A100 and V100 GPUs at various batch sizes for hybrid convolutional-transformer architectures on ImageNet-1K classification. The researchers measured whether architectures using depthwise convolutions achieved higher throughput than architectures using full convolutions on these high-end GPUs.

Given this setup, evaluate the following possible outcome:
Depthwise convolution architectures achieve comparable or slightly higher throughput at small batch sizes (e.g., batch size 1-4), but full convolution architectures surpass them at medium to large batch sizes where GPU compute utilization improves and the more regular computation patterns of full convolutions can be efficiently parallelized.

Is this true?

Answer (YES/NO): NO